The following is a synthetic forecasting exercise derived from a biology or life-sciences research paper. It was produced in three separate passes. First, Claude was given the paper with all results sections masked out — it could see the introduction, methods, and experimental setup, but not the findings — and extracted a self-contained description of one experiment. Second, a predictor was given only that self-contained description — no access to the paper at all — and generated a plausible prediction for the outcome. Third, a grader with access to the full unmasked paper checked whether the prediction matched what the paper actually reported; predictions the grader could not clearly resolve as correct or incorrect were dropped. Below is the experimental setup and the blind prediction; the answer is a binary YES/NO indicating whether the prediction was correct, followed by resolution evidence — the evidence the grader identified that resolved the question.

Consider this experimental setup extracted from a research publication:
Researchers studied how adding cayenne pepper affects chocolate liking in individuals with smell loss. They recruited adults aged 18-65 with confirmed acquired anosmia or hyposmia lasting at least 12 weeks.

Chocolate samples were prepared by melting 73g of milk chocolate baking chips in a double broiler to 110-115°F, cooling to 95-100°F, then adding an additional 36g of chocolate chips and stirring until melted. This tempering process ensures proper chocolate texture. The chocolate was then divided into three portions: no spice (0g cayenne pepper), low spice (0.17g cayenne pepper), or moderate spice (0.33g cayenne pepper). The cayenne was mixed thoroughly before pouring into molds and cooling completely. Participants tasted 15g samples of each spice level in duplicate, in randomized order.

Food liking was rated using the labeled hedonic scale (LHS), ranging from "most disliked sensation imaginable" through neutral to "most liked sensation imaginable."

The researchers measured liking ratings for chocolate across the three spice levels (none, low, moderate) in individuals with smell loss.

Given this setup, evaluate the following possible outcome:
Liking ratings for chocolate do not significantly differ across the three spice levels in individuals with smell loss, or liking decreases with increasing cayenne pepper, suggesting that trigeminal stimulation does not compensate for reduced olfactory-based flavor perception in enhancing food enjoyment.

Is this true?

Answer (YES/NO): YES